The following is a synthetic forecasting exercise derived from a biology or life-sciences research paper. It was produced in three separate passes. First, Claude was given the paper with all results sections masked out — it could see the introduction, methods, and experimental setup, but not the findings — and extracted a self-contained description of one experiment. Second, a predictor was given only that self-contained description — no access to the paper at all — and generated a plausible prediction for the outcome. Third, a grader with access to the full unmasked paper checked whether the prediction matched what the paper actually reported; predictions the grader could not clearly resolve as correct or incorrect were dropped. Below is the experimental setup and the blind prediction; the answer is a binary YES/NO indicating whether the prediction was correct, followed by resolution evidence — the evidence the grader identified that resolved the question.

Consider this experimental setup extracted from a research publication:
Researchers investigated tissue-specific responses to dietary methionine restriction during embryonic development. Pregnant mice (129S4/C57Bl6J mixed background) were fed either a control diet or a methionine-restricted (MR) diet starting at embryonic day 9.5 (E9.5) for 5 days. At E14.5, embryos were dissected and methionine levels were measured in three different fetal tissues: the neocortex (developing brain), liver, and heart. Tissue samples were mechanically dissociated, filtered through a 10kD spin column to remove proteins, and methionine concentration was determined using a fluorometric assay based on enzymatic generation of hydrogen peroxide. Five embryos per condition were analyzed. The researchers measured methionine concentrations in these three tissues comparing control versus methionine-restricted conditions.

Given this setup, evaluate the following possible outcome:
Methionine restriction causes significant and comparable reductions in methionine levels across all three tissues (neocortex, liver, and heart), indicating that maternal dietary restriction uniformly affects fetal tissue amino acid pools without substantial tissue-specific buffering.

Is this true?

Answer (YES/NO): NO